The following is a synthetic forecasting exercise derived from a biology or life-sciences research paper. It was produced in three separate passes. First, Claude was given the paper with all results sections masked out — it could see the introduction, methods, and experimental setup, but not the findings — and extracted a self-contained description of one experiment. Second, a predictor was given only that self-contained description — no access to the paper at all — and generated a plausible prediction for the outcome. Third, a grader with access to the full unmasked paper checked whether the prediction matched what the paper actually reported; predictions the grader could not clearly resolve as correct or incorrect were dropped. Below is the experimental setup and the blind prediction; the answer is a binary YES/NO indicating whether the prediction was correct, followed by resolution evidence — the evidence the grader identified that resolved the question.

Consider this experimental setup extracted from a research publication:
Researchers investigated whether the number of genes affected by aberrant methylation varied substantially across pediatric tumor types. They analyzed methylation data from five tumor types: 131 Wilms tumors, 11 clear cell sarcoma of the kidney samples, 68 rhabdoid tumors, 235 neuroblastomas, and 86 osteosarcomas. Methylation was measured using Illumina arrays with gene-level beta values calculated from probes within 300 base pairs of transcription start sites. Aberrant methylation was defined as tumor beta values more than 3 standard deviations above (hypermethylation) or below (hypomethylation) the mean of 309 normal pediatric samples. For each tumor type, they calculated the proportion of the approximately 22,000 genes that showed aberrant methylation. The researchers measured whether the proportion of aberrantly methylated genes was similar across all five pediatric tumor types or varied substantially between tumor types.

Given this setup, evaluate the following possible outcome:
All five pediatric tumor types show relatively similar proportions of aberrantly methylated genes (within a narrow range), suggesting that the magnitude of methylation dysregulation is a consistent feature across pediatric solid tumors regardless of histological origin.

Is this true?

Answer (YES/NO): NO